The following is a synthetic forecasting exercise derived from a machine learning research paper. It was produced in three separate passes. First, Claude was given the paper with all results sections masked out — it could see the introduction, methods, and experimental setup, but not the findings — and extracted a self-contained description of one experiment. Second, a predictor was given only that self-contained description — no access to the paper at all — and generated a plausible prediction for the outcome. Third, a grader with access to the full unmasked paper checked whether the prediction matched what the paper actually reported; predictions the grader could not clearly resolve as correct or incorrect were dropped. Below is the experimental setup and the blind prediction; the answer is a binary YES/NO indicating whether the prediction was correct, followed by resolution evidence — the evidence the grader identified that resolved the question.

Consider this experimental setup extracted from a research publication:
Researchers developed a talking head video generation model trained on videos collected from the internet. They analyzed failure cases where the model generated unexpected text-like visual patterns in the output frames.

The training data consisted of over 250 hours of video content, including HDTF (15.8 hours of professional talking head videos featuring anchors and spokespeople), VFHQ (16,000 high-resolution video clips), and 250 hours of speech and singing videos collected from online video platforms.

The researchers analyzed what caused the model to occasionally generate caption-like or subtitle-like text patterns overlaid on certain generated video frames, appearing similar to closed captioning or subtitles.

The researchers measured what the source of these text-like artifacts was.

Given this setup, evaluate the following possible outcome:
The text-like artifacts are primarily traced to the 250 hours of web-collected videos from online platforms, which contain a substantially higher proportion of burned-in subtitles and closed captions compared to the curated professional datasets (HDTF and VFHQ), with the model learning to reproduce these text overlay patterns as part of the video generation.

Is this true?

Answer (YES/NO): YES